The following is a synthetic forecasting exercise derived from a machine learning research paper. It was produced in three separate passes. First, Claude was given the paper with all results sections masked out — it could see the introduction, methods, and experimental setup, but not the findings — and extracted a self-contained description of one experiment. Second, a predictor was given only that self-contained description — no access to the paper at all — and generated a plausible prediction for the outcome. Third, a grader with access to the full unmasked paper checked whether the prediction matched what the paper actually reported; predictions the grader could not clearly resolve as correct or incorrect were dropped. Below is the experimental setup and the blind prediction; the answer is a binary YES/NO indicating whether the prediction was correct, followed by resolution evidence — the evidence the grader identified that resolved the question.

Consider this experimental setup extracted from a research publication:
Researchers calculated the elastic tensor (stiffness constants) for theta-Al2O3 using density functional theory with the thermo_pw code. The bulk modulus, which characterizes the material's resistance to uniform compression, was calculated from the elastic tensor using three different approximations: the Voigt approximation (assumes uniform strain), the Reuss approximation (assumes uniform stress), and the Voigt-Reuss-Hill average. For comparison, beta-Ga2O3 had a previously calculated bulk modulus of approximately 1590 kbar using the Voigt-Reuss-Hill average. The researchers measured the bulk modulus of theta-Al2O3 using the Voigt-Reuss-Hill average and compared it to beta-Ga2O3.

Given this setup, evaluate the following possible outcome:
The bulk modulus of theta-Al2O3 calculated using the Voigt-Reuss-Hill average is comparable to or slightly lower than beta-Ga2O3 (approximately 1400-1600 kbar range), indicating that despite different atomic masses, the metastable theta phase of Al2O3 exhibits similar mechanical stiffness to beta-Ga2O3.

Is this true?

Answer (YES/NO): NO